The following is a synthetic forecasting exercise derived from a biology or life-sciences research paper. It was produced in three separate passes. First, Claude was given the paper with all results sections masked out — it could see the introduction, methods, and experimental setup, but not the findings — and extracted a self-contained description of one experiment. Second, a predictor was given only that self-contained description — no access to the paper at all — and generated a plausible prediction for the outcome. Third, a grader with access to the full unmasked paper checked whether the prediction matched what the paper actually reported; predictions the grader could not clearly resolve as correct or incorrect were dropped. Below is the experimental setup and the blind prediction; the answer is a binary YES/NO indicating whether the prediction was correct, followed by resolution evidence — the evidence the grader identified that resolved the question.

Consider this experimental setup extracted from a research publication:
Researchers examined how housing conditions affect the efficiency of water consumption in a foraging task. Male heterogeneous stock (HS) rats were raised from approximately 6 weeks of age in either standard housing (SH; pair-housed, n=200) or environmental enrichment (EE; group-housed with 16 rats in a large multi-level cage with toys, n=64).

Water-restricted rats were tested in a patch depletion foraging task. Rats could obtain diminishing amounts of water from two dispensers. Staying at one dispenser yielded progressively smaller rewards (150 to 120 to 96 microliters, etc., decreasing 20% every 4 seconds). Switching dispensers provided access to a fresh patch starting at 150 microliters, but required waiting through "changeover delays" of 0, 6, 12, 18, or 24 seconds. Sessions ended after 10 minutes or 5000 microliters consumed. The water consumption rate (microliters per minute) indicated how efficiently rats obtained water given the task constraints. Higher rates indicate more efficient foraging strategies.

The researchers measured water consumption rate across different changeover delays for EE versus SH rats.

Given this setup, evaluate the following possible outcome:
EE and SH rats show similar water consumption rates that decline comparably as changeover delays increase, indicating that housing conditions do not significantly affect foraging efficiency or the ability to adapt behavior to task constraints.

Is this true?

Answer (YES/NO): NO